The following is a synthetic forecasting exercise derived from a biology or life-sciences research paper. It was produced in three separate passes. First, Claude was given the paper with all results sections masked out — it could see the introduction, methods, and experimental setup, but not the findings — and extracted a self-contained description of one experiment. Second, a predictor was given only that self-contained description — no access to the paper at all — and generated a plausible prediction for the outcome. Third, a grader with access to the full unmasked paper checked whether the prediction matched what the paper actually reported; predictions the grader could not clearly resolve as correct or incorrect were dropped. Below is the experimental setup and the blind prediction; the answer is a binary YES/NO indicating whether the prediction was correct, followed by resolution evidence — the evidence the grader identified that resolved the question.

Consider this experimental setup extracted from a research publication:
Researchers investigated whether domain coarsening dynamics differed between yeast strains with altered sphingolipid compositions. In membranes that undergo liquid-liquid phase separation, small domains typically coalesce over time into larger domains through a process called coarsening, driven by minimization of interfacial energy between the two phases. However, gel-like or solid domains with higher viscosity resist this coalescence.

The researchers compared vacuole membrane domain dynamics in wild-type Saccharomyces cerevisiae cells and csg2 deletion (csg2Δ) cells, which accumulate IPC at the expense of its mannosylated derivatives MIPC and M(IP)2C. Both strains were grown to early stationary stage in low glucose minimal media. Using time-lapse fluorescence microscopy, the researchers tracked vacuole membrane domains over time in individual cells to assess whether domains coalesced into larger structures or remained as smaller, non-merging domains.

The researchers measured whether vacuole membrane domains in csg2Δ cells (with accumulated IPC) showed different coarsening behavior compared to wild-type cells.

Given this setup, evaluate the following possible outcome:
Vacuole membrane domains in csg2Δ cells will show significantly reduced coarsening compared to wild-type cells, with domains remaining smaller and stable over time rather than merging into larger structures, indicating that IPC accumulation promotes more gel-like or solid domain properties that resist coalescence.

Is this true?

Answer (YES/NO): YES